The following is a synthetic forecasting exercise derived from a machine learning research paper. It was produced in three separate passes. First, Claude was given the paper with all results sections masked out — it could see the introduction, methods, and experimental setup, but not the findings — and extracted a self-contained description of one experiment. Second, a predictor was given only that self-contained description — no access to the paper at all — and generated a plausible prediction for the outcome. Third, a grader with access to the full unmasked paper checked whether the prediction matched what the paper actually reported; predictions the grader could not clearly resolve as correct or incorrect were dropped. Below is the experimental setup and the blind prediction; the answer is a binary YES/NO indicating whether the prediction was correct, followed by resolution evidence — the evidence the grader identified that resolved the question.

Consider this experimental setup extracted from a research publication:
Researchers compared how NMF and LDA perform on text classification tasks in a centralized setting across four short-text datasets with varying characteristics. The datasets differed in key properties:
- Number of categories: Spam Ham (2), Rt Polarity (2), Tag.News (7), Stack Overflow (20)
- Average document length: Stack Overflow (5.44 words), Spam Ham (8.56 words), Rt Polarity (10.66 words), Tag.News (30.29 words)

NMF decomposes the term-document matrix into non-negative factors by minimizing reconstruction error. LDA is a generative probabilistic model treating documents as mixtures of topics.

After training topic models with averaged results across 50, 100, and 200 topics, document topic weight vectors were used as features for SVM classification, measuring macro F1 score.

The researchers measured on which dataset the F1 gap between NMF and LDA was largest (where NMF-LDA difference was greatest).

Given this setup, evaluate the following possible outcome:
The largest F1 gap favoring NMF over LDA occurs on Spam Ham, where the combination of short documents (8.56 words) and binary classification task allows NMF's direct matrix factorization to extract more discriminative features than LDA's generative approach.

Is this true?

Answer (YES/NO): NO